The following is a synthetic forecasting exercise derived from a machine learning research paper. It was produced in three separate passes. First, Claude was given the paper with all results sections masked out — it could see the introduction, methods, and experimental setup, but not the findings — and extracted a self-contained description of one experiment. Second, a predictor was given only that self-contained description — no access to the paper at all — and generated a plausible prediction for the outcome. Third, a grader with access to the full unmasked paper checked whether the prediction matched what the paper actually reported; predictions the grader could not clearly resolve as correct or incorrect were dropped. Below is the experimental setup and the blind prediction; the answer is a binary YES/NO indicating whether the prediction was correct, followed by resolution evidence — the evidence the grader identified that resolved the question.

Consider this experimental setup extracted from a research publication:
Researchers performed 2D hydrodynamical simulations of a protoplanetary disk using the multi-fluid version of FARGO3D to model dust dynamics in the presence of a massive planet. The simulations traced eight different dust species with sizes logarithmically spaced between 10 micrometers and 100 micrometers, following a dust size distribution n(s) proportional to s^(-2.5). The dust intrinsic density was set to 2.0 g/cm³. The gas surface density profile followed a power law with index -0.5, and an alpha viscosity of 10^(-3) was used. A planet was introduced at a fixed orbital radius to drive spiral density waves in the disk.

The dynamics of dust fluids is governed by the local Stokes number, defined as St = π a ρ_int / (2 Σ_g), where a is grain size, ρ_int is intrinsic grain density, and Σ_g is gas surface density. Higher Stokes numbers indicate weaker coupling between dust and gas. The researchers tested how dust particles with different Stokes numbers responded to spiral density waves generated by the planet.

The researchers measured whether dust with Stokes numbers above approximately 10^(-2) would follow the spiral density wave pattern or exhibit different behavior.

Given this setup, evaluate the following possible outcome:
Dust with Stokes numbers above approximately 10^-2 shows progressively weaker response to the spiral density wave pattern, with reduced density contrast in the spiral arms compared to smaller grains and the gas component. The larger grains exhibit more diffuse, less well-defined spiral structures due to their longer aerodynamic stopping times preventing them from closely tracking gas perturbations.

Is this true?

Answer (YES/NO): NO